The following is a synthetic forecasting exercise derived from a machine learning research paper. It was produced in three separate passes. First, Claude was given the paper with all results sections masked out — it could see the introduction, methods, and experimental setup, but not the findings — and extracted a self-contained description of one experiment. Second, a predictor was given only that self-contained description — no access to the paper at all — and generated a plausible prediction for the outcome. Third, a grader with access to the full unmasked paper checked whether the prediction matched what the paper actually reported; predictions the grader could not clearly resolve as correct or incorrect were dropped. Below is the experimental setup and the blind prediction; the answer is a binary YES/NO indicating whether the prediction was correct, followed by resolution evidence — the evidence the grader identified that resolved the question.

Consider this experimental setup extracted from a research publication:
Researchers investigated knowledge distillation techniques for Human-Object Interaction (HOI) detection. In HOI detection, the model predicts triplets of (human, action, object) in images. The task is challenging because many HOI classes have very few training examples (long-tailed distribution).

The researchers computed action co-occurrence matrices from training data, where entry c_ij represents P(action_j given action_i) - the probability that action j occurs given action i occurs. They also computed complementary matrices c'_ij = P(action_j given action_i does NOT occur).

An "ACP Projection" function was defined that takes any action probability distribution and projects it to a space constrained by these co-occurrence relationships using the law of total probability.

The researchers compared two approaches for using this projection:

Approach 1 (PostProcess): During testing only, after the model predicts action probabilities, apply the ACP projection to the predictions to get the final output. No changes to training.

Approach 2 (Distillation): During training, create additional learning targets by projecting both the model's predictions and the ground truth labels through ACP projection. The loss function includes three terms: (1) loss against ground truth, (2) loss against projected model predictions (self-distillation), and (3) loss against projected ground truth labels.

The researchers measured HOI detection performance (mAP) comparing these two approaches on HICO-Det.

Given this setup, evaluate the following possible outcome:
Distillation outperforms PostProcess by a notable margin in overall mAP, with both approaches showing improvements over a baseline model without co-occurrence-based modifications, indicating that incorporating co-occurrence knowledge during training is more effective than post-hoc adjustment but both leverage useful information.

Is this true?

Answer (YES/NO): NO